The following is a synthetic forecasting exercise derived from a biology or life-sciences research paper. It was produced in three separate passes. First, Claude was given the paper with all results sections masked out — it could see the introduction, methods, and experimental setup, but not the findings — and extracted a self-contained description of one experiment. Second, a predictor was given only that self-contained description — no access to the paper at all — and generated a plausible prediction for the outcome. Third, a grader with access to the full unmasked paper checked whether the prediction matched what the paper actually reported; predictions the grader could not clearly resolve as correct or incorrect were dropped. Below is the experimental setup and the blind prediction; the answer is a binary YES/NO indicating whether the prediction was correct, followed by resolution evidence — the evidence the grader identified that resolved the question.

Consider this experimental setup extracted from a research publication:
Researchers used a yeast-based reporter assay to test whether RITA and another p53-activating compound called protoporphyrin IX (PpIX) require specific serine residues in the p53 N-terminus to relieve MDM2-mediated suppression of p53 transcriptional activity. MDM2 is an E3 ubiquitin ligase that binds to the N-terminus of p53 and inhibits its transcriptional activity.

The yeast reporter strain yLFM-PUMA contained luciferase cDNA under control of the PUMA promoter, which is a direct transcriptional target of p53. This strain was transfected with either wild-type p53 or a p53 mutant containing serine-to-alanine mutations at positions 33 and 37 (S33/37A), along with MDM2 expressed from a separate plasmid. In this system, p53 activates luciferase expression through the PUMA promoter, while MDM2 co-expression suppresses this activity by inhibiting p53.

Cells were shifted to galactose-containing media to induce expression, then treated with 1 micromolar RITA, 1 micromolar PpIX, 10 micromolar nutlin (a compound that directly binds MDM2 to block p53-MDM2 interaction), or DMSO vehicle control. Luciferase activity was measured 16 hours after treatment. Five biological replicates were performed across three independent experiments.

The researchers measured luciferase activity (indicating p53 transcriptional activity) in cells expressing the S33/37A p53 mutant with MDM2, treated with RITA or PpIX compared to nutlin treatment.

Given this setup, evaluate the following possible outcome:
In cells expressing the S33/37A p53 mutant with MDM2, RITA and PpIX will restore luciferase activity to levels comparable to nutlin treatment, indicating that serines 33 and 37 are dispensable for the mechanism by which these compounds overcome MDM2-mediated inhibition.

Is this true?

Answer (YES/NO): NO